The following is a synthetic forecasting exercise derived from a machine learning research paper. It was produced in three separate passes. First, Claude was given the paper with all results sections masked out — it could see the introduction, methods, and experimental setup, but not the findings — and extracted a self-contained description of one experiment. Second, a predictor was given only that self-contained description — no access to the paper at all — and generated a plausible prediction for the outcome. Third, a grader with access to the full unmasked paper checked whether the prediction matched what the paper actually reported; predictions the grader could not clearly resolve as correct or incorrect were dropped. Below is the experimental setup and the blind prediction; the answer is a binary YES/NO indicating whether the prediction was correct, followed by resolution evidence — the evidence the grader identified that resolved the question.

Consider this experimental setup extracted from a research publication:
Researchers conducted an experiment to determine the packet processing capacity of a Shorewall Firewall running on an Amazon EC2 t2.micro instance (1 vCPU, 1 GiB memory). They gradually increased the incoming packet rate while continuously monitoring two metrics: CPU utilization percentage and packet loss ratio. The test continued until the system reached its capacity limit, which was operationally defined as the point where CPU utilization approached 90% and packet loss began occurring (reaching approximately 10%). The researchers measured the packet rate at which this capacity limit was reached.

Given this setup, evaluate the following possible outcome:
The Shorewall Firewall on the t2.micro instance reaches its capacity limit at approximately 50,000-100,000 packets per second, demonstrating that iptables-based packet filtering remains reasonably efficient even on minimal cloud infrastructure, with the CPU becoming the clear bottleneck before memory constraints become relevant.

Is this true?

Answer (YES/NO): NO